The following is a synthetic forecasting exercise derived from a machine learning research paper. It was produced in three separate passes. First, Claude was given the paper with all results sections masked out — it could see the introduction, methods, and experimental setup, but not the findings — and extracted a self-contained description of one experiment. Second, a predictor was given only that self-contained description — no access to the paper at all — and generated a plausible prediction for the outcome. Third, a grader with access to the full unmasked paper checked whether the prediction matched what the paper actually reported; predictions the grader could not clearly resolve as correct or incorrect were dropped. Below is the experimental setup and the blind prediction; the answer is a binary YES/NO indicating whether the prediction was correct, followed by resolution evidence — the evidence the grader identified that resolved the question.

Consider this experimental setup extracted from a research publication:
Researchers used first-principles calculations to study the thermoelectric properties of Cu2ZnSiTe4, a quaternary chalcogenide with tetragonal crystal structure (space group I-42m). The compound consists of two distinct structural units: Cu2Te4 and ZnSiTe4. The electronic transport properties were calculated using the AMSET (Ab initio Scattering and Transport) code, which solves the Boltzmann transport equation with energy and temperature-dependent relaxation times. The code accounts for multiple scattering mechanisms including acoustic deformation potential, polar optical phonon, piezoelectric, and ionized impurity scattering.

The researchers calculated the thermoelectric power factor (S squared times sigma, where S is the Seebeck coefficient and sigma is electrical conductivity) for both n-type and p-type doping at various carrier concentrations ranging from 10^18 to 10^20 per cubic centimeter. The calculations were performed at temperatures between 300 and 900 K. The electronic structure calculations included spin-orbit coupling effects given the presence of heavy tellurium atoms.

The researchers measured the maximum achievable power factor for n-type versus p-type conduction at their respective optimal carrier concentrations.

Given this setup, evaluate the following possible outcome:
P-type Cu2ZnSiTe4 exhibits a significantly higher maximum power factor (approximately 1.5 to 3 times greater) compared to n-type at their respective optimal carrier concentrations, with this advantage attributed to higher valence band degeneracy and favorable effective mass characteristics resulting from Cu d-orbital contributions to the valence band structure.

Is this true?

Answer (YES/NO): NO